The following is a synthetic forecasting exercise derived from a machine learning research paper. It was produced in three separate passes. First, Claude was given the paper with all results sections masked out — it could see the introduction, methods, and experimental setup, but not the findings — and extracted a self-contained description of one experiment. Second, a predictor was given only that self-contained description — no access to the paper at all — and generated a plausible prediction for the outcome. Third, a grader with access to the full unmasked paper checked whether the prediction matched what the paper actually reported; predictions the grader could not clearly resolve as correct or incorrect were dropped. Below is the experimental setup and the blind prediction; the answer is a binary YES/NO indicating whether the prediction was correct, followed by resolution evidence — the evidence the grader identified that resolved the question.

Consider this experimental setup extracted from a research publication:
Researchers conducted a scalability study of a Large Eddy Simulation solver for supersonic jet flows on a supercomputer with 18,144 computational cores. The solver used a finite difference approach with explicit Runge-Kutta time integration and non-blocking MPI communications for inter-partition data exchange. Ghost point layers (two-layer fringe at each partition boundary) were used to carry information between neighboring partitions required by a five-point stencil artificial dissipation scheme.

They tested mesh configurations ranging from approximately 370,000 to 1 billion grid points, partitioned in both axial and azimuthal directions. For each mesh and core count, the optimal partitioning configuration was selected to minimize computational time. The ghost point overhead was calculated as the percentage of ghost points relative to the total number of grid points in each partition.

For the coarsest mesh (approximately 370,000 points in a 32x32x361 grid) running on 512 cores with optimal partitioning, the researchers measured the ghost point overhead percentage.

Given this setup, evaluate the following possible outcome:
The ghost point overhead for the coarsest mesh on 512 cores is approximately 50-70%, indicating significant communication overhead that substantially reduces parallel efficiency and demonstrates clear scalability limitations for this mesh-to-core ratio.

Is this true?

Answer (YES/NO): NO